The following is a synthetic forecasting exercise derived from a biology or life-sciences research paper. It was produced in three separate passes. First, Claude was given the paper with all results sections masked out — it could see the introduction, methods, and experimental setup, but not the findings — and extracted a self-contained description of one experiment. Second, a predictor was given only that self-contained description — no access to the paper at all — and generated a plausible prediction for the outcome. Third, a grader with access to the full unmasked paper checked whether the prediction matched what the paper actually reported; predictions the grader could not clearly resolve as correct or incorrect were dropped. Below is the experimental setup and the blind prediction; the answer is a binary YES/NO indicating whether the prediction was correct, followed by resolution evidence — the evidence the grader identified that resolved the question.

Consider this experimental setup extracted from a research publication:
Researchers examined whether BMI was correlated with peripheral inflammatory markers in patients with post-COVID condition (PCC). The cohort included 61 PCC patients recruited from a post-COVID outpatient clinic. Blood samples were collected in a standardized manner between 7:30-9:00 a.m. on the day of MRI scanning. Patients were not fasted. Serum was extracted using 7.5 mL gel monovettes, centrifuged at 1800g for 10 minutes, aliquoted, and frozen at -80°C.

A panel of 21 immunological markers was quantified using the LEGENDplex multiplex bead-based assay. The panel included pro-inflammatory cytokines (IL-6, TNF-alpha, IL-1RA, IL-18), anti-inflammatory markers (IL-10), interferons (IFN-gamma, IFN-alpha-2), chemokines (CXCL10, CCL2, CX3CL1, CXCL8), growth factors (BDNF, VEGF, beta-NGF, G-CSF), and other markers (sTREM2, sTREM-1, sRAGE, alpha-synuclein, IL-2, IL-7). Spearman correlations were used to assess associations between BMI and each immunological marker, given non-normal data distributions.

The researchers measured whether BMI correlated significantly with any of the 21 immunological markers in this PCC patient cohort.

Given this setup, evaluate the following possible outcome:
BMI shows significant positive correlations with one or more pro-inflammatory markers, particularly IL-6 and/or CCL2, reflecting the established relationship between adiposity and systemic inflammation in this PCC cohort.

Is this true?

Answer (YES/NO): YES